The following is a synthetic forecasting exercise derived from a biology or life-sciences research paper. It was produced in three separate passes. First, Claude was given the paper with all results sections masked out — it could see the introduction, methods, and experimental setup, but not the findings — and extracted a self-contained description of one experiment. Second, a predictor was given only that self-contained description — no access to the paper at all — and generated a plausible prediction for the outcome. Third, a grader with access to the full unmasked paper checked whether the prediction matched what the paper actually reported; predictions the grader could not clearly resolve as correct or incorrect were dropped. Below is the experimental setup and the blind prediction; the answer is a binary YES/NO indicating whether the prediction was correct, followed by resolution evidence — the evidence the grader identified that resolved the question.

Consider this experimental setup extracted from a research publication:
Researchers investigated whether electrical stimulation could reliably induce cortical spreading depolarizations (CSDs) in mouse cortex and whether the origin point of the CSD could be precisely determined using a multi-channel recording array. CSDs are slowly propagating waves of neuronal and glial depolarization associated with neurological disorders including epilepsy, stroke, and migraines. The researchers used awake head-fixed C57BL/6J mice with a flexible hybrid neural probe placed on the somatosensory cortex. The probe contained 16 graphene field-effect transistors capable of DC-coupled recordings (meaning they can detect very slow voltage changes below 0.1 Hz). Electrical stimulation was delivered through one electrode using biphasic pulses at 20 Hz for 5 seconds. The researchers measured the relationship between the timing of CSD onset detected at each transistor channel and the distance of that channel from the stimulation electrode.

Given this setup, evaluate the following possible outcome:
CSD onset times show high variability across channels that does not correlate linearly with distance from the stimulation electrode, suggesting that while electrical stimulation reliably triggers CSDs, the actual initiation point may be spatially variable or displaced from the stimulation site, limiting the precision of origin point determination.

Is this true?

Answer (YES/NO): NO